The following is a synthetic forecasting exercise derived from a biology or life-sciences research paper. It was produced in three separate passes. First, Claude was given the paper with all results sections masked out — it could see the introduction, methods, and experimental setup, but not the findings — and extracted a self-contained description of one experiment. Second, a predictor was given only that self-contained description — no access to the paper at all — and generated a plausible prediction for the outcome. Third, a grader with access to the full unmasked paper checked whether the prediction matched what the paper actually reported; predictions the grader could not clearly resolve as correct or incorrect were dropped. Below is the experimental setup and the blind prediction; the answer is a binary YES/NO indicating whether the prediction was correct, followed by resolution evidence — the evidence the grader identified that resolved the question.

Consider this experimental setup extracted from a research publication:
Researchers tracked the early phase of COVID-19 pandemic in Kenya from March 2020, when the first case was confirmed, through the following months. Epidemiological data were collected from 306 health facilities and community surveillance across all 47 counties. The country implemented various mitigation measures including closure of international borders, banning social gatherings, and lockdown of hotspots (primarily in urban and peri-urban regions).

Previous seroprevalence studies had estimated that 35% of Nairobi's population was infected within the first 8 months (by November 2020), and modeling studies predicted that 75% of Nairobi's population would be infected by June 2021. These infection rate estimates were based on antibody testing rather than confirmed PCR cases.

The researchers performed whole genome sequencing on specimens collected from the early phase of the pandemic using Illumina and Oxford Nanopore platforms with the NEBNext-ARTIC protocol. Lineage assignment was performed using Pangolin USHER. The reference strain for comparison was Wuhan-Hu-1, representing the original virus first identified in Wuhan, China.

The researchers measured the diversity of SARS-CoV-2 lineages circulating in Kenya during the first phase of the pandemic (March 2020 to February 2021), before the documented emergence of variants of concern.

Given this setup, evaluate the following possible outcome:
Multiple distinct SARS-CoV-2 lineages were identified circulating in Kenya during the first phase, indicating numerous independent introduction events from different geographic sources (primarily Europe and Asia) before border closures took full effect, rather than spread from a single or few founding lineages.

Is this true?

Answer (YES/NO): NO